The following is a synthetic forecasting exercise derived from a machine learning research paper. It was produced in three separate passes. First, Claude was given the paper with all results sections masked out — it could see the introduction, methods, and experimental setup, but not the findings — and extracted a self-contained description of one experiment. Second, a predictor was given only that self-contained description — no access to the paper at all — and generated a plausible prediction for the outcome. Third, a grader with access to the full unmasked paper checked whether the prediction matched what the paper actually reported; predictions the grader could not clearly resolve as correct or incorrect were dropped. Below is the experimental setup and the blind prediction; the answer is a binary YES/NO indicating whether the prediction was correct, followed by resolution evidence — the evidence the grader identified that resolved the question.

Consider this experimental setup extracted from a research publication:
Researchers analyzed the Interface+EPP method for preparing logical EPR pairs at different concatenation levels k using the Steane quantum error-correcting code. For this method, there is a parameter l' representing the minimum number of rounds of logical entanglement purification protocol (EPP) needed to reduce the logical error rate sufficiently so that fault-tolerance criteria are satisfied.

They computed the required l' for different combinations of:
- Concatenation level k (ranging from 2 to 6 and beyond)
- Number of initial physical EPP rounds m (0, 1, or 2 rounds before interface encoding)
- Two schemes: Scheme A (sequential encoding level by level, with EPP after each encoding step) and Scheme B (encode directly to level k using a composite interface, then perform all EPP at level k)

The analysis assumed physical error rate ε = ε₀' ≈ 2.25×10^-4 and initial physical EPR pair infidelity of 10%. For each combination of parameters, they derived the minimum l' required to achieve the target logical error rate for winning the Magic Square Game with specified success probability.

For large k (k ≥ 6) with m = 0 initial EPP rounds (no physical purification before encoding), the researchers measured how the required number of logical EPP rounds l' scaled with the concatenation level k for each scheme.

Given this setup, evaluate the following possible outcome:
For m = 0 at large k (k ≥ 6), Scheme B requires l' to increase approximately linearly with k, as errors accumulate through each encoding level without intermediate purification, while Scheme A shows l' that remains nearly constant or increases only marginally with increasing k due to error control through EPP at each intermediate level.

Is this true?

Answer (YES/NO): NO